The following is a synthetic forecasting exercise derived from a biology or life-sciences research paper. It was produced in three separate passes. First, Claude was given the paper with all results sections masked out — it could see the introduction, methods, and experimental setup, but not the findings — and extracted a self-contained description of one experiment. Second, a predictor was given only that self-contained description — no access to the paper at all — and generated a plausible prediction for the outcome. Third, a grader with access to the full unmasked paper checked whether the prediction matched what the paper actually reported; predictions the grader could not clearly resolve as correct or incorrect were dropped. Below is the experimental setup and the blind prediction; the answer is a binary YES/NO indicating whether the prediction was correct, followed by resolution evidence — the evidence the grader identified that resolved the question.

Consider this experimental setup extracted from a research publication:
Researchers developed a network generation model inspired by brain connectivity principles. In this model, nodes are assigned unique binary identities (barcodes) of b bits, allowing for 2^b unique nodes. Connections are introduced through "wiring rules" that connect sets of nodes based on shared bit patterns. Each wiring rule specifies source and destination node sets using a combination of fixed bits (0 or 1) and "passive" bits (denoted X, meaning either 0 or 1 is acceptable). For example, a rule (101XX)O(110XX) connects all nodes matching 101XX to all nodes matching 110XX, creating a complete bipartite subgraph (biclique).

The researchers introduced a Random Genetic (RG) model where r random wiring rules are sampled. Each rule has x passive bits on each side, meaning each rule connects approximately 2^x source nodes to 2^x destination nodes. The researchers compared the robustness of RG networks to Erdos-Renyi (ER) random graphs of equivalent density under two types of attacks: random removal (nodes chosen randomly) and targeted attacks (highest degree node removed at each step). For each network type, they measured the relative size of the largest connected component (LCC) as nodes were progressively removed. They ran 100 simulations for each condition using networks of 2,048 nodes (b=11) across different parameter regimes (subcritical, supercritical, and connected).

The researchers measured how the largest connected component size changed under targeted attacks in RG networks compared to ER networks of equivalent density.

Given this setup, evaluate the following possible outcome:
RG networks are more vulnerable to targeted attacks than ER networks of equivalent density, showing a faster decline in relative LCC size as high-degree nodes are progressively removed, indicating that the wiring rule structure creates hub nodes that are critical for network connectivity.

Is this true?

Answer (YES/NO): YES